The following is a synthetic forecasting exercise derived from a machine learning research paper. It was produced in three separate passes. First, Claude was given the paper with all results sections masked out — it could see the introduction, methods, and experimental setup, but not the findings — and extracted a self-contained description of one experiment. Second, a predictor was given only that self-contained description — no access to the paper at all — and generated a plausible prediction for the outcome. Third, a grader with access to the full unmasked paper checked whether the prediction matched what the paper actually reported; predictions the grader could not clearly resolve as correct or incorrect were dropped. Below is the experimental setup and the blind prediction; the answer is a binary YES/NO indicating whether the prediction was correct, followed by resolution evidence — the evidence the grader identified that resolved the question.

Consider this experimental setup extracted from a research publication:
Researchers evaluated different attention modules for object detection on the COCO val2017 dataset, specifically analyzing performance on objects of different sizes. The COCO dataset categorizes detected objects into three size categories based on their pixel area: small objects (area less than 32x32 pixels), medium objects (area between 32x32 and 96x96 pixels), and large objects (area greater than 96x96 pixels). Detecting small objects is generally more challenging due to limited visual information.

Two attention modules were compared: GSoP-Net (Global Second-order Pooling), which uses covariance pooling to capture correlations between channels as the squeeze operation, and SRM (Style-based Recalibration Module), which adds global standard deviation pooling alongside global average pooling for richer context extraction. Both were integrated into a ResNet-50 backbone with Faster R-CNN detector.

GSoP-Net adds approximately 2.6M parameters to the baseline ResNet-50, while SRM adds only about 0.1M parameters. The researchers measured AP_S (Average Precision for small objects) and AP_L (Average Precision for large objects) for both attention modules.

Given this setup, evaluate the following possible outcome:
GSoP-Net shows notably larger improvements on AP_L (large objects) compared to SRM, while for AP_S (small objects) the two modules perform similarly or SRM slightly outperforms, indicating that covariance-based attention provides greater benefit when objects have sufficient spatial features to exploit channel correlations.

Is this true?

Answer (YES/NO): NO